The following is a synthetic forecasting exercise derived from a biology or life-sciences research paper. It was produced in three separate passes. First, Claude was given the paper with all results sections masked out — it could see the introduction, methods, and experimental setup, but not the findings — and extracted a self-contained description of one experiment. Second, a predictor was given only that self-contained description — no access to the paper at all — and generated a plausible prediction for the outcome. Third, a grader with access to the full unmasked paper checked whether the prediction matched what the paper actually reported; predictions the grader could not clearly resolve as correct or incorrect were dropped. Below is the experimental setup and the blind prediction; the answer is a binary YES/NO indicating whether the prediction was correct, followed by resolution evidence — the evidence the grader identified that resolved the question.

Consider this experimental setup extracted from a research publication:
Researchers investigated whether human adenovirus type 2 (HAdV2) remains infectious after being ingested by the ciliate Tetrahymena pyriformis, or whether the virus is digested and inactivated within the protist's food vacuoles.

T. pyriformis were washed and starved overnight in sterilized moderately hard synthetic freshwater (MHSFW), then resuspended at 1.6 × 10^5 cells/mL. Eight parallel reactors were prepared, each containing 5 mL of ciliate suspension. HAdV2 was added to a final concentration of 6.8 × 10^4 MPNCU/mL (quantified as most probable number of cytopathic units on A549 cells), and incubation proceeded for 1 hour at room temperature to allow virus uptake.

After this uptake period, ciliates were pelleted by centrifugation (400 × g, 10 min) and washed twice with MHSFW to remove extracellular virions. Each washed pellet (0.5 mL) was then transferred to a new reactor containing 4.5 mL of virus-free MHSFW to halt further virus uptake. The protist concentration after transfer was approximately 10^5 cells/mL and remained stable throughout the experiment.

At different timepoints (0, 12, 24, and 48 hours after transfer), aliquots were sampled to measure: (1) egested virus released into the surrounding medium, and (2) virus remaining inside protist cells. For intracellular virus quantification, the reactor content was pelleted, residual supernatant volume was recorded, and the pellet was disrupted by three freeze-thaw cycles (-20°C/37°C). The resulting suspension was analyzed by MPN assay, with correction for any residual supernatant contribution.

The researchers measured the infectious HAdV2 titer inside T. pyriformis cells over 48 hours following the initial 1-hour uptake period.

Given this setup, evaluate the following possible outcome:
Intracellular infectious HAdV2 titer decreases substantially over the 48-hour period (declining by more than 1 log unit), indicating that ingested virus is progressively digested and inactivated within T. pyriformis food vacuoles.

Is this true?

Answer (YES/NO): NO